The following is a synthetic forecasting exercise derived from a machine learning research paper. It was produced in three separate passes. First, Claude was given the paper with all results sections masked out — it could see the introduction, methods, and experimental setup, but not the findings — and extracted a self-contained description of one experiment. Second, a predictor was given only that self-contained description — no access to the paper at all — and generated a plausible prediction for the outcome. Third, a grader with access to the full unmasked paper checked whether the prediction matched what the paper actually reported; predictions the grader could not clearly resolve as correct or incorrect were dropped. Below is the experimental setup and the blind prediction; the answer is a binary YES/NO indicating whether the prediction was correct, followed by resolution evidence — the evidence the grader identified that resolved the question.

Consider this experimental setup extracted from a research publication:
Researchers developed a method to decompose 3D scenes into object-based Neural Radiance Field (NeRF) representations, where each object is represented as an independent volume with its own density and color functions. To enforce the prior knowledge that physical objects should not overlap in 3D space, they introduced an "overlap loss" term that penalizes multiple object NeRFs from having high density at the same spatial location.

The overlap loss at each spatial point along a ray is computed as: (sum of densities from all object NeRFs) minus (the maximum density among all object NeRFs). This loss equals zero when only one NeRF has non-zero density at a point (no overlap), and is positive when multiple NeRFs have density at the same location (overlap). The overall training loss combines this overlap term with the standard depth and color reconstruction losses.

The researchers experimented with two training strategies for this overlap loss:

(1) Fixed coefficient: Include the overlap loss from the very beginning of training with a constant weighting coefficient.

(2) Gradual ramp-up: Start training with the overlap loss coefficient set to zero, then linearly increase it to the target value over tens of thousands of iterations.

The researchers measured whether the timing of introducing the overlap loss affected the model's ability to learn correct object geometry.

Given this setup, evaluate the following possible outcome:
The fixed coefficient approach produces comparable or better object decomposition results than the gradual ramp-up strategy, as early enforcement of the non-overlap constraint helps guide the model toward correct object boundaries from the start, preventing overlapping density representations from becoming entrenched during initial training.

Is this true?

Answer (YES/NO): NO